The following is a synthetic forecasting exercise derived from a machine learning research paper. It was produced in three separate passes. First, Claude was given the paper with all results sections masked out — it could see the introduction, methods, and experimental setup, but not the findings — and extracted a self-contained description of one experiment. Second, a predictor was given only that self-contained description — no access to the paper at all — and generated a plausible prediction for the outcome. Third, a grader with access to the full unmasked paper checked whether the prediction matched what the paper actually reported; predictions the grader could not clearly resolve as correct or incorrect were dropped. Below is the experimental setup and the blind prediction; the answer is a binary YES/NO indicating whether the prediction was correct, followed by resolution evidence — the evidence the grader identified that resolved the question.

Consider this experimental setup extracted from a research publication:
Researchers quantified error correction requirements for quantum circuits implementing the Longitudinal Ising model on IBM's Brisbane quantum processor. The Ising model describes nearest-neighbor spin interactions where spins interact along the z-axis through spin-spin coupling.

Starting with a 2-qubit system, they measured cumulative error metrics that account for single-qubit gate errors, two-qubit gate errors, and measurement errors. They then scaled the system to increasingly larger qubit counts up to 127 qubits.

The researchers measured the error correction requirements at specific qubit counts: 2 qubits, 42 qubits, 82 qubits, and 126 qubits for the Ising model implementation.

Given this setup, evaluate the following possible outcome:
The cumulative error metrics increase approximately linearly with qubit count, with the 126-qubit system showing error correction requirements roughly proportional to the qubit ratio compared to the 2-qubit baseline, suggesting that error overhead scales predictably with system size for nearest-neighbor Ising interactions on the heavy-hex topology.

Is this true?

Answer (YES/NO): YES